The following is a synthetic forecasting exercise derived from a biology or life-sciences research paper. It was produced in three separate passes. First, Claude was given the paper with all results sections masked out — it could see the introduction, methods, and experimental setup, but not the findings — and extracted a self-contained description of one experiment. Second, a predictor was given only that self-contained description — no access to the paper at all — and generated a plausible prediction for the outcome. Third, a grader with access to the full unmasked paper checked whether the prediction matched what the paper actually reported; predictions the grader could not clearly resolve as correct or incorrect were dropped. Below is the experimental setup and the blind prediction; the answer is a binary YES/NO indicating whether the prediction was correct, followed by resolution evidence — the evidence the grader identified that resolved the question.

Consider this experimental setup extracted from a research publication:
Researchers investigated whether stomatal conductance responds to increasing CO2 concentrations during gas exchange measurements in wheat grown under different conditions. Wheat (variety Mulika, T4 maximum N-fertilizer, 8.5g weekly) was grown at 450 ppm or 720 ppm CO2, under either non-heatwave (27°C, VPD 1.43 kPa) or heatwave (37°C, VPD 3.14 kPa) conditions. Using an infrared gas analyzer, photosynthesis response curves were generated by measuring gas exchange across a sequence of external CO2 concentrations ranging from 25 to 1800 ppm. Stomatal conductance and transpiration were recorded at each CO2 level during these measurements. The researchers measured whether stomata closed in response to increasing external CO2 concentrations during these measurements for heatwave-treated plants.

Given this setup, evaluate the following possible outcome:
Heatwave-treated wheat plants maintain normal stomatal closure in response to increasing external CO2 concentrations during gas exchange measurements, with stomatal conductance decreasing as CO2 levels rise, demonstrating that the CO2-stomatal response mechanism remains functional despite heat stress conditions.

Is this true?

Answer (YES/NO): NO